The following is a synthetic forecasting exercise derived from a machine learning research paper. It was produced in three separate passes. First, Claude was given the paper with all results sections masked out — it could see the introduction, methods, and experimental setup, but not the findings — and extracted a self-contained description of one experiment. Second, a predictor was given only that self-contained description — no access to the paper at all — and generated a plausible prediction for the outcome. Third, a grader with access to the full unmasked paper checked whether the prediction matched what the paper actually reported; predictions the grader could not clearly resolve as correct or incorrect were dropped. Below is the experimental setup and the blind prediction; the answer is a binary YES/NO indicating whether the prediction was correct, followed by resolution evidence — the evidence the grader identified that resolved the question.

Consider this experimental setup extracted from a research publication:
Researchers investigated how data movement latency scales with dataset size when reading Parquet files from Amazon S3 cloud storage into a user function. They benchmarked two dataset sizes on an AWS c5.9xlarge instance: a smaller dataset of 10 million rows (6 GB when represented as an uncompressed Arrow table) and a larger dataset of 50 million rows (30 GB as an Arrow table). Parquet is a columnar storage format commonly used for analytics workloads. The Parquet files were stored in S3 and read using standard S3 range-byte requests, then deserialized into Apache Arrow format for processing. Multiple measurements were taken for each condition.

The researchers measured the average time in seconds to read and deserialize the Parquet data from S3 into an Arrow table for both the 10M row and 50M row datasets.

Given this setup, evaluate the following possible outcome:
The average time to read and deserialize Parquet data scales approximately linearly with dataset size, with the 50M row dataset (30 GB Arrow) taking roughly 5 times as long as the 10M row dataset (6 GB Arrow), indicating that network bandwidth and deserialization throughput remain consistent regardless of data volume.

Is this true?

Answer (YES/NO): YES